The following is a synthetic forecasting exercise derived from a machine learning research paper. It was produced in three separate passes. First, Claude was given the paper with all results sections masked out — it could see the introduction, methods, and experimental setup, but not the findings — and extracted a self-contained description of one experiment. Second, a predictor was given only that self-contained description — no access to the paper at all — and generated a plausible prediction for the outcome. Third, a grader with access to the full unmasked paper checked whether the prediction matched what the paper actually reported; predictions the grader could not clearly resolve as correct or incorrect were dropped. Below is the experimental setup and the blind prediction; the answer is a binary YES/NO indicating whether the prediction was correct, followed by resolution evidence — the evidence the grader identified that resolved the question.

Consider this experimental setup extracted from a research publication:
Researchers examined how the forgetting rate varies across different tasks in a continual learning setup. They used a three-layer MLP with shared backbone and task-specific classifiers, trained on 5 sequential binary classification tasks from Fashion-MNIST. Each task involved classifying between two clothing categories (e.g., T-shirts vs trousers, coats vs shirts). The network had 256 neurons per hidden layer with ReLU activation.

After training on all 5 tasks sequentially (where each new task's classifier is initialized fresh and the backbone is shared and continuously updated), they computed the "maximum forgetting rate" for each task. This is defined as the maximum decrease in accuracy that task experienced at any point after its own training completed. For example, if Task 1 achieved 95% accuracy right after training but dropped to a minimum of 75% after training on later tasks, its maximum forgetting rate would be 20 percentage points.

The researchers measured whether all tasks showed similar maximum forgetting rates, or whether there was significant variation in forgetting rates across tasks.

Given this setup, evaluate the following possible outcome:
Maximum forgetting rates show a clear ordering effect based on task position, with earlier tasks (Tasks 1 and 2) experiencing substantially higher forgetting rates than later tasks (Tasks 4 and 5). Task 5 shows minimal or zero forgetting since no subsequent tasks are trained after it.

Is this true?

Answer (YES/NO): NO